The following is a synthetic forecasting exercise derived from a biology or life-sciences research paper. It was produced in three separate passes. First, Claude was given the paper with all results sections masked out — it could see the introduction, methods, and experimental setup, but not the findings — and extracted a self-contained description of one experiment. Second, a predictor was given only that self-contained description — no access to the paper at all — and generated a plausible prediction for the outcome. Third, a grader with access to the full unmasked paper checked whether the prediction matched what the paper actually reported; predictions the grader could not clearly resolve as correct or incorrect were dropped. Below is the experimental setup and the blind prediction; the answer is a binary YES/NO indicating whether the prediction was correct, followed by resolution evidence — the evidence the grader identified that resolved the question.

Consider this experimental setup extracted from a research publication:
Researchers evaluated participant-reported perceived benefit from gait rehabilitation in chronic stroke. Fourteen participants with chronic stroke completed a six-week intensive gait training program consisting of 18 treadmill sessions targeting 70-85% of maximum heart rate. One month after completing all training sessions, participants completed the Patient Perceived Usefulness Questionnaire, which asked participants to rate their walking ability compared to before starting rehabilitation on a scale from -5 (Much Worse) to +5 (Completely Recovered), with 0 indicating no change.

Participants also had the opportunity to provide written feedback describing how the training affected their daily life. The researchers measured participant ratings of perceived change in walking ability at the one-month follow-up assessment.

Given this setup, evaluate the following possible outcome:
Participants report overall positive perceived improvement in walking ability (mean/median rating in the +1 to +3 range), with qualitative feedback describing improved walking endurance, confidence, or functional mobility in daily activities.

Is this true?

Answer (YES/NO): NO